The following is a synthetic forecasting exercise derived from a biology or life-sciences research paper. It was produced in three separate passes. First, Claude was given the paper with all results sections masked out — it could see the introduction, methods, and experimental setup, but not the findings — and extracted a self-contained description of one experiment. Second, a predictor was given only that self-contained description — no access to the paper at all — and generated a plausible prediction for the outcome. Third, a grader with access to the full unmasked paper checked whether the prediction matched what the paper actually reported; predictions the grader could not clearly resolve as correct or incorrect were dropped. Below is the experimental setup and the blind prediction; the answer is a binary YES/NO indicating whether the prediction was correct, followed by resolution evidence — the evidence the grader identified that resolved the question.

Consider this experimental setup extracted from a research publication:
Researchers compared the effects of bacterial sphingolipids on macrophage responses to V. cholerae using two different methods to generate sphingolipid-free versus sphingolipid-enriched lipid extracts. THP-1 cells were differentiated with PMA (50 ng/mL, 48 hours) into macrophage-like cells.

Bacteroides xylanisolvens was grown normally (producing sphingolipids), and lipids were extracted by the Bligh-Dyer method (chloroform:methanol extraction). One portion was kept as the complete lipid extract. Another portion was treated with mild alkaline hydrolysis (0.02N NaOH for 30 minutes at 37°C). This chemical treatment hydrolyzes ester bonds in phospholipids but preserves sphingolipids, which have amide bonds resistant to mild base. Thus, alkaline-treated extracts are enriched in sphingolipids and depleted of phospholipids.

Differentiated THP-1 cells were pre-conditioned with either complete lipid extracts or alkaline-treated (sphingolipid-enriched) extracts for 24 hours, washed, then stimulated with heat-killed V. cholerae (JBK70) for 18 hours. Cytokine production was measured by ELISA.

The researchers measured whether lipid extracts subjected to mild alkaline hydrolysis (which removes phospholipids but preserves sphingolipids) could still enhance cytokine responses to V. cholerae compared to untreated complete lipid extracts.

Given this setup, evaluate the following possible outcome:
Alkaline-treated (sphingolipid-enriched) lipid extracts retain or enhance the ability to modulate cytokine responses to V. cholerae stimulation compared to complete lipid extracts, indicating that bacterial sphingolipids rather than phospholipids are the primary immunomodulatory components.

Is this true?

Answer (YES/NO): YES